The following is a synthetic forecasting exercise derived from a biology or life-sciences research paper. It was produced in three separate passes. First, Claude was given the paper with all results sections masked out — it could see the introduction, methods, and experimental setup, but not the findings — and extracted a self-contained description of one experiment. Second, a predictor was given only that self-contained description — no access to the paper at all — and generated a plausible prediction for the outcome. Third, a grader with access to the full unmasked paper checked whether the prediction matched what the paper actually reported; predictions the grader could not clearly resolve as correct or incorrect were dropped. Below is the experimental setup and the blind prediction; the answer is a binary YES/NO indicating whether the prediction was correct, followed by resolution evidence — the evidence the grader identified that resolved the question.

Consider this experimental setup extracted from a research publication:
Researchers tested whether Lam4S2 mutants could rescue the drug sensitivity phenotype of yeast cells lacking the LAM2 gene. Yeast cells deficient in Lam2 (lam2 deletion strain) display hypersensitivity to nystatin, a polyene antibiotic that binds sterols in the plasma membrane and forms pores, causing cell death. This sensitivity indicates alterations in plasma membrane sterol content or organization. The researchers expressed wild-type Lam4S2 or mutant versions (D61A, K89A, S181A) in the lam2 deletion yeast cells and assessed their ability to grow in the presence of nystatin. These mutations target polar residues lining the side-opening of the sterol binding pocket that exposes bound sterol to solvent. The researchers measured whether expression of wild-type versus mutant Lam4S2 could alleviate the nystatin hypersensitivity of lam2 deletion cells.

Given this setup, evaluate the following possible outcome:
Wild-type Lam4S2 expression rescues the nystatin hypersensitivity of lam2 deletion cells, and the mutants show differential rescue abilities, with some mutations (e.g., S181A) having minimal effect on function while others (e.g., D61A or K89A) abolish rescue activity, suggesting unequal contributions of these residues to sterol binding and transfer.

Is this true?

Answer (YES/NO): NO